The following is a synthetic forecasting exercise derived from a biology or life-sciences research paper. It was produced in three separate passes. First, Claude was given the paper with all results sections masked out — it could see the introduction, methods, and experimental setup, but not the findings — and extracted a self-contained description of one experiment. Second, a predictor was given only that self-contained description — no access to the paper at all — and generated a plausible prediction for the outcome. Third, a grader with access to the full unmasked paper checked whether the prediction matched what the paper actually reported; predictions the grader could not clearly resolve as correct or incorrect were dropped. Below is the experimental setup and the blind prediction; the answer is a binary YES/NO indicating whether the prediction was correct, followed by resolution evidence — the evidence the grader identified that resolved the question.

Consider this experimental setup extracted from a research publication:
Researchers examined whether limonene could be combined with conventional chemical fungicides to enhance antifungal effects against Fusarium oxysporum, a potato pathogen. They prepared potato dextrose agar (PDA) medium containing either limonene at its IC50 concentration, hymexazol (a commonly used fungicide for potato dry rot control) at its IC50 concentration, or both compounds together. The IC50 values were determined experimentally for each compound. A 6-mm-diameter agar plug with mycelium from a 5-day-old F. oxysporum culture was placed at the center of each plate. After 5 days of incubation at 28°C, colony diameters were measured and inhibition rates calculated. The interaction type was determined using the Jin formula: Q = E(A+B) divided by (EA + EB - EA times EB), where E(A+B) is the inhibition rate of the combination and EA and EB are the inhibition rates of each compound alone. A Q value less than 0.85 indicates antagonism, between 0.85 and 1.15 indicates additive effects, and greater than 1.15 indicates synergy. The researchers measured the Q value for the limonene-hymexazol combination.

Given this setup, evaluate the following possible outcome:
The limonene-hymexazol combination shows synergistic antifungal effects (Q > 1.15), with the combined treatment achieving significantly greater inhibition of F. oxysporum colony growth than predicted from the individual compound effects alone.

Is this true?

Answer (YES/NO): YES